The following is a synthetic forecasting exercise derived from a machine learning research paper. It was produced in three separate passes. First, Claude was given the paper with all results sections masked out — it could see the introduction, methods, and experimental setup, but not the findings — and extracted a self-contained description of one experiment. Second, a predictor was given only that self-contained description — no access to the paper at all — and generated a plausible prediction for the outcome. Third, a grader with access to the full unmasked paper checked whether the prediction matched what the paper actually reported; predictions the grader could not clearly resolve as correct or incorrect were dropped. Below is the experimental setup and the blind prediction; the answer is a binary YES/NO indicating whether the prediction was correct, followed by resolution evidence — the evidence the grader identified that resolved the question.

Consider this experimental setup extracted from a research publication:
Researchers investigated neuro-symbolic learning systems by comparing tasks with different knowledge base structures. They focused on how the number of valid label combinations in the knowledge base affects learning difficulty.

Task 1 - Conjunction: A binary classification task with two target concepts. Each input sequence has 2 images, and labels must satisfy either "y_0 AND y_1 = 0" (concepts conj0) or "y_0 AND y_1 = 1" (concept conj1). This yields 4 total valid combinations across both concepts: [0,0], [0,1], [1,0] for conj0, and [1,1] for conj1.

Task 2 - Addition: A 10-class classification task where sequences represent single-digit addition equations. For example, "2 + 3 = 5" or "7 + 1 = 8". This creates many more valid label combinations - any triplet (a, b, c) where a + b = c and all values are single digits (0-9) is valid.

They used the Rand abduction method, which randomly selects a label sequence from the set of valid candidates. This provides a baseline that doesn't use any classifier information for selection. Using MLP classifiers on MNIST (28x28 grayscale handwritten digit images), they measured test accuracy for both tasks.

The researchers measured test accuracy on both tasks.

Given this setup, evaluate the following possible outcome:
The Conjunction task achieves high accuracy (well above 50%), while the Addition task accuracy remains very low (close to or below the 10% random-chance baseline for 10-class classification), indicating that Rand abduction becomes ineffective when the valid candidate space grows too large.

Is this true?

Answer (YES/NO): NO